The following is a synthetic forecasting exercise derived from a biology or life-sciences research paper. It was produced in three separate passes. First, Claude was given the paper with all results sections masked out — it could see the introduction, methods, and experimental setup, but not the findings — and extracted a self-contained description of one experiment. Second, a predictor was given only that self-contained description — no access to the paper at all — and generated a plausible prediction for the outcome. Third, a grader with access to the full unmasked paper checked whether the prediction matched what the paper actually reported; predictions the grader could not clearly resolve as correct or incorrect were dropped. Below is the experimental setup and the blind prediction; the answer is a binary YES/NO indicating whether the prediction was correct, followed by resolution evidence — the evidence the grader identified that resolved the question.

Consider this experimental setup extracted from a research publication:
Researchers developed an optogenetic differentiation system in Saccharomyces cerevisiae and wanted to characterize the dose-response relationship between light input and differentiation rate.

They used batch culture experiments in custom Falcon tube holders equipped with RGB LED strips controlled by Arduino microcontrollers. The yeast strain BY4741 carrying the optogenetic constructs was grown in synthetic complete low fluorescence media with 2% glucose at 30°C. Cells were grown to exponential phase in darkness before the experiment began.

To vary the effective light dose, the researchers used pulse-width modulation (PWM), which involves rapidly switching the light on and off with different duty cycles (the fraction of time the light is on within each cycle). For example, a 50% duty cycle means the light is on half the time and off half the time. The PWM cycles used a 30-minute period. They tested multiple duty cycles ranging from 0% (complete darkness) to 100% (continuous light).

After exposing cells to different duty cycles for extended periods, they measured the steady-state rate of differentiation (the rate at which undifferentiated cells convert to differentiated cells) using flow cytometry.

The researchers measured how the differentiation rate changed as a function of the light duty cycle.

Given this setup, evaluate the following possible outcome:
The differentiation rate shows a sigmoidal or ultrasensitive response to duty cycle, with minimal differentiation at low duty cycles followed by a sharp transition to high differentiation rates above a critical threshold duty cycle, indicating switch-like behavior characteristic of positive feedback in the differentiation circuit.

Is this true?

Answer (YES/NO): NO